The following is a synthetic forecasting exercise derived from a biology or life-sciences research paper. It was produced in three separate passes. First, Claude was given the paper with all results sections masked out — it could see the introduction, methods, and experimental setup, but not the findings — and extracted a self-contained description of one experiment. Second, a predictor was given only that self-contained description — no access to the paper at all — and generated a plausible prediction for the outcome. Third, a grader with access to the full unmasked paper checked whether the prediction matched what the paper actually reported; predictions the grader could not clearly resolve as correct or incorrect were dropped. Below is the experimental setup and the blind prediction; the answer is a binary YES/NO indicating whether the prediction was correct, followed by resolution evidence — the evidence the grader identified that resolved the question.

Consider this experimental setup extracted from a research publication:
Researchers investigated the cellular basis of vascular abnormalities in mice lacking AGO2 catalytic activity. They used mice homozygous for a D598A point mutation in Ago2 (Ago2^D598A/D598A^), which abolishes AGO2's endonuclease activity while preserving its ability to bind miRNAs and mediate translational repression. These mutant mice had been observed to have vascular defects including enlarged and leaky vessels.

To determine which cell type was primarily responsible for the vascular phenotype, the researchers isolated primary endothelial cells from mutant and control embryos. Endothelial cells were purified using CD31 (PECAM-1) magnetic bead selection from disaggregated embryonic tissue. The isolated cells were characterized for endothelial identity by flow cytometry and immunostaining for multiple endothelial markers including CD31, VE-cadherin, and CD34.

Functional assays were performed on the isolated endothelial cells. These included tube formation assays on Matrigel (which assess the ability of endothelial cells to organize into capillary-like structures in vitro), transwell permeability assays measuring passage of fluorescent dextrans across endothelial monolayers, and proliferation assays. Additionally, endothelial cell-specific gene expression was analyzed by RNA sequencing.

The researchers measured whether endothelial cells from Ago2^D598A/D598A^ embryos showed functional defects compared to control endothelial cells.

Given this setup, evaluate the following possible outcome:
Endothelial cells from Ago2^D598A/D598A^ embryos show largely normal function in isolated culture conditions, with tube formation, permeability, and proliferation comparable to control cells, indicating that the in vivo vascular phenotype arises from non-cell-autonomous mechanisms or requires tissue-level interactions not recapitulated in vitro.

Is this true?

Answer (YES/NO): NO